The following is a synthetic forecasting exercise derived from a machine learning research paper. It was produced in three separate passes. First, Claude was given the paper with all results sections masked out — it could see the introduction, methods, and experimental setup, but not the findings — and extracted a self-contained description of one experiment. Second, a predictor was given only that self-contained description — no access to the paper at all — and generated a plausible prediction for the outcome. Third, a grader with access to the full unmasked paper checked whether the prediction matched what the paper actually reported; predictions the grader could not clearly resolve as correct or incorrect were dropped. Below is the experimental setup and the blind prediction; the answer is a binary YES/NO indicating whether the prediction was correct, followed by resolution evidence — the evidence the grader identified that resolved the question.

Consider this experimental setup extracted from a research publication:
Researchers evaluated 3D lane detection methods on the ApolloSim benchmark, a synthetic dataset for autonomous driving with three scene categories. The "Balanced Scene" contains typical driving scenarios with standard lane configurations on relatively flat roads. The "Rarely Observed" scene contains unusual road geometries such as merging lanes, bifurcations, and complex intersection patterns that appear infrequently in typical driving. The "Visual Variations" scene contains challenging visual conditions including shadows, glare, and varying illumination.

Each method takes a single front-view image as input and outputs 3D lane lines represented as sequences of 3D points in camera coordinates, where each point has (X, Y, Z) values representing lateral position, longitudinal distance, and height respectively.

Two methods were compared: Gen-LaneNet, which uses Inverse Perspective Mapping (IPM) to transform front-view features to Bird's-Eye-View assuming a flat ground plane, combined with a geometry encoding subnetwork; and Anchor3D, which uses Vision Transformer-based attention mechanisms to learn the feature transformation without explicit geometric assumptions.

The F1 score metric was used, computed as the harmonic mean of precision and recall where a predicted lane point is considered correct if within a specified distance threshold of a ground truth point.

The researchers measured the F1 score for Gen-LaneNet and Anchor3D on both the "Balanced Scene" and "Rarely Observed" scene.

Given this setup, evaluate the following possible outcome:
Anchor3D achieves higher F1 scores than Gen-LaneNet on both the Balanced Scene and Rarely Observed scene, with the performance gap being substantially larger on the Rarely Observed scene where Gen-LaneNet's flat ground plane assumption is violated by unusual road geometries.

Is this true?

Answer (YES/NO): YES